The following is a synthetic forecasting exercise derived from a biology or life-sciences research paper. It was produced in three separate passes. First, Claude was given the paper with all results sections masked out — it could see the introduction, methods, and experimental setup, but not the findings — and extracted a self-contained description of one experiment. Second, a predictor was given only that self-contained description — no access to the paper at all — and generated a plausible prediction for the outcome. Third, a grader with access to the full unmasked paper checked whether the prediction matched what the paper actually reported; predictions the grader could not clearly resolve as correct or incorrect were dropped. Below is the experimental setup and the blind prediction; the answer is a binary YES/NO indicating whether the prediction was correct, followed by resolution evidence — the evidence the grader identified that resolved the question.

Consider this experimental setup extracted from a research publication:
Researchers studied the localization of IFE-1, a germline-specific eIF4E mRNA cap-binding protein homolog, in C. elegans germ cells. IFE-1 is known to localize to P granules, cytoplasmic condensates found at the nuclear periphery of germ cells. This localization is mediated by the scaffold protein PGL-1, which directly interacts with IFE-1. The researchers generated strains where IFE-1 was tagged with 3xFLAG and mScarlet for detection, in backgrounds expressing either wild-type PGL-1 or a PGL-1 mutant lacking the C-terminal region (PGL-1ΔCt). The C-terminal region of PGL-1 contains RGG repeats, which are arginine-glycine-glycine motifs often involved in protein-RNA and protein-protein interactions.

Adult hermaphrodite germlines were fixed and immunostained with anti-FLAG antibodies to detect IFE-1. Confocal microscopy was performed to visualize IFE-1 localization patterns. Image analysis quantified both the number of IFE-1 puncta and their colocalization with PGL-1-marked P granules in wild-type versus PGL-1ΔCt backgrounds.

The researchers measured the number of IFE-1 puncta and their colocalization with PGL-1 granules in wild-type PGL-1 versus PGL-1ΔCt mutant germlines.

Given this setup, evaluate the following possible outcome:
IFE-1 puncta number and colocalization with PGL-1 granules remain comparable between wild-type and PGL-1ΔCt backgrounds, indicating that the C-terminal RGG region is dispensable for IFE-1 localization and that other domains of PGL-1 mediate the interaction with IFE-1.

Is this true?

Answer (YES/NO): NO